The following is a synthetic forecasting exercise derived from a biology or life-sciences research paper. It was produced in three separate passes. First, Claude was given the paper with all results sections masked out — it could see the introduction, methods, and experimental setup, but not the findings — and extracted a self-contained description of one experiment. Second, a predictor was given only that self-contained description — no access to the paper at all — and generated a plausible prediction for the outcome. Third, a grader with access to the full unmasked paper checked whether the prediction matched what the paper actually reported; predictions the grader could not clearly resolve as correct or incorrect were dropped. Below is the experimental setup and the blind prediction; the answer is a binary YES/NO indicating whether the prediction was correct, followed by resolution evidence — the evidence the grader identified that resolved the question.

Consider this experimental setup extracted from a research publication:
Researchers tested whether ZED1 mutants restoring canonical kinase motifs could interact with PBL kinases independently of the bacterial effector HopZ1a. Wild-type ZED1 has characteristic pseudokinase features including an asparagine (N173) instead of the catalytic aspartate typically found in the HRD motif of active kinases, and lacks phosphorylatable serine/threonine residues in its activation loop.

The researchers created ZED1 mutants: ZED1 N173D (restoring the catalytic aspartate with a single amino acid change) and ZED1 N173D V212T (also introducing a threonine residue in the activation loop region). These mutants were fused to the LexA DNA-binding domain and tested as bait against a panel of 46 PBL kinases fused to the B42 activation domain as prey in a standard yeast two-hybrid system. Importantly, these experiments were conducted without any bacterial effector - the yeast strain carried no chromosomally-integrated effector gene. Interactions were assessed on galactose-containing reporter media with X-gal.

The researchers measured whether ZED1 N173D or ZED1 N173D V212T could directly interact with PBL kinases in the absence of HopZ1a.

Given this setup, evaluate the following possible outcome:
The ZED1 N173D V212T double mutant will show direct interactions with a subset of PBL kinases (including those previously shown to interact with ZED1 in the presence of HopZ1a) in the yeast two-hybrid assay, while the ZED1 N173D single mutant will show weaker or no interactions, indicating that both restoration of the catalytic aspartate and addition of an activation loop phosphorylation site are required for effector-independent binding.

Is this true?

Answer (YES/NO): NO